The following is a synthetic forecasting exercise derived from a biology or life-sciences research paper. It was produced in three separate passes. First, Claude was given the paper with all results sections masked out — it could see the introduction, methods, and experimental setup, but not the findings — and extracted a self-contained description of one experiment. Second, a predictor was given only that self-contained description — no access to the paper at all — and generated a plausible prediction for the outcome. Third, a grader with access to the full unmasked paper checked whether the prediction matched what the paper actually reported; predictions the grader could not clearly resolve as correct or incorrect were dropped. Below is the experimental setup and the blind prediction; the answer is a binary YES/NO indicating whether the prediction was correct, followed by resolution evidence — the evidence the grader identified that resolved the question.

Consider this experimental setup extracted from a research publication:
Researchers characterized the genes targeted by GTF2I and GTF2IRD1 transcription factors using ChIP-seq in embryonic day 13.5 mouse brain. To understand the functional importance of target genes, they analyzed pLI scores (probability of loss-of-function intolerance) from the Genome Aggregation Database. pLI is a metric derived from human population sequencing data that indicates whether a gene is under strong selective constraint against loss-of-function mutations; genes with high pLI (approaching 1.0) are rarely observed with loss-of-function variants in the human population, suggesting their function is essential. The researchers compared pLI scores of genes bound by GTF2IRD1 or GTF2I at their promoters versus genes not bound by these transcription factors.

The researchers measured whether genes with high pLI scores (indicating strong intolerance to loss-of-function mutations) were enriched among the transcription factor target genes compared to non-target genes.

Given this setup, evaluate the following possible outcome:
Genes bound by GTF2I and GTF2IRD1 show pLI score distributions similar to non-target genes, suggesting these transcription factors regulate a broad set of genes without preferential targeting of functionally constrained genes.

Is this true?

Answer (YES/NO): NO